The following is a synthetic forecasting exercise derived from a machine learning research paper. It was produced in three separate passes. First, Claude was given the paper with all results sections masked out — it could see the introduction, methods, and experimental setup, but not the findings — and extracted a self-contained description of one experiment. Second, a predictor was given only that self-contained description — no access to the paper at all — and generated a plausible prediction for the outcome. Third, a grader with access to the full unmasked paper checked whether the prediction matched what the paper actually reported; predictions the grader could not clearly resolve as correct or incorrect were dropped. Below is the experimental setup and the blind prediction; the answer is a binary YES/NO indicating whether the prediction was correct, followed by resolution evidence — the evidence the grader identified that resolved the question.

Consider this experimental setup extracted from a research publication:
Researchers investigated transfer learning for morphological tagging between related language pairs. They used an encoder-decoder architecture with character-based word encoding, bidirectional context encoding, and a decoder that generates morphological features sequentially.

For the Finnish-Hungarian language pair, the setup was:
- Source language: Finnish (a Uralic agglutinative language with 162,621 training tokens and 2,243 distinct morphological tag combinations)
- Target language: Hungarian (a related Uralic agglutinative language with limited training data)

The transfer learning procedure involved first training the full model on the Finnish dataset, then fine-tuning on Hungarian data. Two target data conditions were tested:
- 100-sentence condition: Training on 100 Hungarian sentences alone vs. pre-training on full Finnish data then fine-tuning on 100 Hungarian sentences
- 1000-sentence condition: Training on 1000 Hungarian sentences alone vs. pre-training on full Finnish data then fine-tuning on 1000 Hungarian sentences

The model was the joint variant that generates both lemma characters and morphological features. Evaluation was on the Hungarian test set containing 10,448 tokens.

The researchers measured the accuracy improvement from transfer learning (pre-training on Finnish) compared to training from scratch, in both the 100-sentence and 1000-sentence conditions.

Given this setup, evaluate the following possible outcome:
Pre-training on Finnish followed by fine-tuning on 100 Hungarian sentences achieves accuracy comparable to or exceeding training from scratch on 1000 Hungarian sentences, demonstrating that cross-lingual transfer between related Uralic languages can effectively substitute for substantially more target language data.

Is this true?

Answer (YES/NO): NO